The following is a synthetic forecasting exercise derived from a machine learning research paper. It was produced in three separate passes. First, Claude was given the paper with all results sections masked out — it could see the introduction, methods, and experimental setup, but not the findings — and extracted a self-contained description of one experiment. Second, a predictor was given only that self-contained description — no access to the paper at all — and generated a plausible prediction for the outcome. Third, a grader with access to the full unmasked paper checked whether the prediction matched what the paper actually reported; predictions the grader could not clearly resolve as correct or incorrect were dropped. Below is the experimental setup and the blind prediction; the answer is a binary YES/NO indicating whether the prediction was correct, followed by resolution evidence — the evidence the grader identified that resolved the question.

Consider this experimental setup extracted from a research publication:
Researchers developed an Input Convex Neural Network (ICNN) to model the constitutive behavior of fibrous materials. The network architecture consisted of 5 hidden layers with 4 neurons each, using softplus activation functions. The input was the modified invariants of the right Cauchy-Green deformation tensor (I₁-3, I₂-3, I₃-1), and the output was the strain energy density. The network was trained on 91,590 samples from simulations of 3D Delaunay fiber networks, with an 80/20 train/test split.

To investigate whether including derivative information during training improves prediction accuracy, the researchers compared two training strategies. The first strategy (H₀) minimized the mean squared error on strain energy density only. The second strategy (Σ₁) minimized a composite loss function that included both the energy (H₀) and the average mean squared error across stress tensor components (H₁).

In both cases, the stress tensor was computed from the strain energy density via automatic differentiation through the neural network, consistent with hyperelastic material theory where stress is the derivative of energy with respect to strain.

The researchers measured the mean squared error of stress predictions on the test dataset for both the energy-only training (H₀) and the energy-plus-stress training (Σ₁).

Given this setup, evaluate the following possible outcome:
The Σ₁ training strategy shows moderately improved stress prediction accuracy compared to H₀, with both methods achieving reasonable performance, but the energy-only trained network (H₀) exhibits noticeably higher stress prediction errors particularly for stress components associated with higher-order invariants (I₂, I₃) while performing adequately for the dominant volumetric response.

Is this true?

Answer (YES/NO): NO